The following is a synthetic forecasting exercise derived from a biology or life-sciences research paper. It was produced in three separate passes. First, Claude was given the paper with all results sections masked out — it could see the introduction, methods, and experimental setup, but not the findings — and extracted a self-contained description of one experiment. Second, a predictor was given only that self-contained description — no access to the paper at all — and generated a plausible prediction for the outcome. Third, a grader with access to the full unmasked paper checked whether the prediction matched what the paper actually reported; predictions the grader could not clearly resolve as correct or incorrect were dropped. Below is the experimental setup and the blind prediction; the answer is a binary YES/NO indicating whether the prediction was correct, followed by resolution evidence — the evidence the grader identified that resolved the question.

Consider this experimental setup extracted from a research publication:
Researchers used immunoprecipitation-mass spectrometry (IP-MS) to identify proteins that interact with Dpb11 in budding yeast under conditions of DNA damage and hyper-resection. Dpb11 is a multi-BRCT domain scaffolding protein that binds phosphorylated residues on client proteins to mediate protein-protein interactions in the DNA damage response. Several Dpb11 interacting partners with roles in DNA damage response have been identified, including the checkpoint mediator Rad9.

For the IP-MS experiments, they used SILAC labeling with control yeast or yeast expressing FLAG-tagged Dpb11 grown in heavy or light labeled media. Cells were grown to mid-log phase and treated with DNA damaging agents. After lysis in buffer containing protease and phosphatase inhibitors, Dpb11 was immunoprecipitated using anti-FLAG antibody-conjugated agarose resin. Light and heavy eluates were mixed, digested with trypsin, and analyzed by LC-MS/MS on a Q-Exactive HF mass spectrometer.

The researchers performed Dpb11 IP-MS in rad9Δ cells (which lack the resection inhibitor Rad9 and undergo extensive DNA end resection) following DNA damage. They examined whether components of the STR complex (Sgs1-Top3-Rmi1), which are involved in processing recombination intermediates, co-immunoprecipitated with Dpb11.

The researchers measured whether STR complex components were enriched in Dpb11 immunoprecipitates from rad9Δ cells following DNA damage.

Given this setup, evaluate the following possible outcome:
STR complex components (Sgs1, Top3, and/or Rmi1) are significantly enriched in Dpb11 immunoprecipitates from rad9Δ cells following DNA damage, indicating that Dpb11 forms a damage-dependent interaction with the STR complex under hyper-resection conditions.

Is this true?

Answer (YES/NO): YES